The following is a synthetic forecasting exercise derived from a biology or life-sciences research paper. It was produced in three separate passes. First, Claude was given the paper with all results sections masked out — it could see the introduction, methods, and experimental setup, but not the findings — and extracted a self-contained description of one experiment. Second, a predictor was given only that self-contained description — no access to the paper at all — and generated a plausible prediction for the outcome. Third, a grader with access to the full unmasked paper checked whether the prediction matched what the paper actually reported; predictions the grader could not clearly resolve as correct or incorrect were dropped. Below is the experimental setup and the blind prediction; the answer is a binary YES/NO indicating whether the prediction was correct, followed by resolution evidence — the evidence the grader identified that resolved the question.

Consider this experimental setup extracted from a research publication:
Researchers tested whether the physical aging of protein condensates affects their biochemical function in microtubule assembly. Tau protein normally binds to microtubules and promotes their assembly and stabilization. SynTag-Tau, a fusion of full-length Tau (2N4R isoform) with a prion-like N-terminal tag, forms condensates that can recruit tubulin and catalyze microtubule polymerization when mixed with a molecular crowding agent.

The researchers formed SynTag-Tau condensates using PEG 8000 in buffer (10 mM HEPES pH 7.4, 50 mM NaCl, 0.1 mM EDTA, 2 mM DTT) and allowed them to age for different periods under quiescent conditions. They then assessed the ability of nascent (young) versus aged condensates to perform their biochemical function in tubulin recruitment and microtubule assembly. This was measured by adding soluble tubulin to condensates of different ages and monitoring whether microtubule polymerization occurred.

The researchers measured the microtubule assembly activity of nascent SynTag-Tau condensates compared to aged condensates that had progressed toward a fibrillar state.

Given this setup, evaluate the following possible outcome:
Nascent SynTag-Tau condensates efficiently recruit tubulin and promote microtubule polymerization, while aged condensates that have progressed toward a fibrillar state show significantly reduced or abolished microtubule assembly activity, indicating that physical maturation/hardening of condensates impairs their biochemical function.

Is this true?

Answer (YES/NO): YES